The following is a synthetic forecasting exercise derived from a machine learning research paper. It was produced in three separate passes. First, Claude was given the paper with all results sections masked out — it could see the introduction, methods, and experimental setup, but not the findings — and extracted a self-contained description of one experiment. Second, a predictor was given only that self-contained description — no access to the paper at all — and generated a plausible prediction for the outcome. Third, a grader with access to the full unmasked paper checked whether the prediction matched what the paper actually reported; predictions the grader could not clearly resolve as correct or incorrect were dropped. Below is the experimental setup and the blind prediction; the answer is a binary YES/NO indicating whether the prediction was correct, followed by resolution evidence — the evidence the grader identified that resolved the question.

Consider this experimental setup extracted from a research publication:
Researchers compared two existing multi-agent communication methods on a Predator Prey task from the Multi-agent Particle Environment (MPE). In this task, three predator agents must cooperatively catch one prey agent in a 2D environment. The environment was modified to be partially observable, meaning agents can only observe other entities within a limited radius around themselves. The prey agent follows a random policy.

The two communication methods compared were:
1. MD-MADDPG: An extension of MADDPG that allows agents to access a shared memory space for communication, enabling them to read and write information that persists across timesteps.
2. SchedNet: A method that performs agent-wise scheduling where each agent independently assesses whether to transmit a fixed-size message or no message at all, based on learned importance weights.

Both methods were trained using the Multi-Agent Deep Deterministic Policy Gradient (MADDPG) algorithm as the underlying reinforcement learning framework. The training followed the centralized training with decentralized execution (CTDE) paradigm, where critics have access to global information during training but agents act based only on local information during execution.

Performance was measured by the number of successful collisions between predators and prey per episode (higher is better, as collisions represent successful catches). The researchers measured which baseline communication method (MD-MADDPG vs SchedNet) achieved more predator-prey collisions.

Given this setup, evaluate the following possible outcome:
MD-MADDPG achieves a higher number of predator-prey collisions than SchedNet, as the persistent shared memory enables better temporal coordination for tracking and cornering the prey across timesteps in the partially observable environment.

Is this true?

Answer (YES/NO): YES